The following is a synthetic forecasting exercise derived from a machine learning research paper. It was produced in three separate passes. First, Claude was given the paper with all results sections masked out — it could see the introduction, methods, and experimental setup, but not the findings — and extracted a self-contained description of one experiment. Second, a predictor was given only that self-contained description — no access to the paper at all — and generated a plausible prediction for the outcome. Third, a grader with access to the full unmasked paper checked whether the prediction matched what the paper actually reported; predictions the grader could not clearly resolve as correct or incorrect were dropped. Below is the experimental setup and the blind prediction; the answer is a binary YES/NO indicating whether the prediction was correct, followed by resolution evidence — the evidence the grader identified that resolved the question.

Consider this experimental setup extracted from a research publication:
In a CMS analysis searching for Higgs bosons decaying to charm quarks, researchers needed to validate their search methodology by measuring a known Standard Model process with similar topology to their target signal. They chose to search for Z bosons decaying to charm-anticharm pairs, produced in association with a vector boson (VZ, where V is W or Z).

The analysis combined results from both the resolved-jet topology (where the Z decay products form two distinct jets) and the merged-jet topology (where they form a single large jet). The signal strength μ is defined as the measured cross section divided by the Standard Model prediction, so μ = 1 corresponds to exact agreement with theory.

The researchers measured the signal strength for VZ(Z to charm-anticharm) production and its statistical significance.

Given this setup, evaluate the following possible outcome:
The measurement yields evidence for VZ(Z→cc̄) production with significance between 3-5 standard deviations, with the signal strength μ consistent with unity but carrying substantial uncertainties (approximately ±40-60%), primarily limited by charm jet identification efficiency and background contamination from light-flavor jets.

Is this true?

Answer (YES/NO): NO